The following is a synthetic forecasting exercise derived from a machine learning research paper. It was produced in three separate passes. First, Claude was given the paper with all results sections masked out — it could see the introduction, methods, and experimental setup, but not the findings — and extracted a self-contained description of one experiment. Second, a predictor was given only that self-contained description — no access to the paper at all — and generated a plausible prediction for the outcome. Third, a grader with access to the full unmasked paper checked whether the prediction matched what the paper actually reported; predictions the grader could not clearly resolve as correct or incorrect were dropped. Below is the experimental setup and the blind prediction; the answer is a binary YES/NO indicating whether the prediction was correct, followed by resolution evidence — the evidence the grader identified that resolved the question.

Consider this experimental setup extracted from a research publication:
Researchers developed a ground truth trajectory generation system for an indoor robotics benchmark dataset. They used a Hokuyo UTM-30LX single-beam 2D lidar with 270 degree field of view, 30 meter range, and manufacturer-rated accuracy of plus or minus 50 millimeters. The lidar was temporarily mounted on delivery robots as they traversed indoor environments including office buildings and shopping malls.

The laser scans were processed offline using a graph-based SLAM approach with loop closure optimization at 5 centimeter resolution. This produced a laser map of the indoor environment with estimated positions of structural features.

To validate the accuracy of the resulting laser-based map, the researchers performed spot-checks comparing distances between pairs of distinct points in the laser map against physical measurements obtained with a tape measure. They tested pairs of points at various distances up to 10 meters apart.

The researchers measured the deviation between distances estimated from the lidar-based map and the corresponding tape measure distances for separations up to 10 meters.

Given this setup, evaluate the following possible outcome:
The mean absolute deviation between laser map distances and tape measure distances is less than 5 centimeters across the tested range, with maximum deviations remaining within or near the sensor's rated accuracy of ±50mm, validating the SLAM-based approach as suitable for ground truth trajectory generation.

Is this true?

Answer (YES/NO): NO